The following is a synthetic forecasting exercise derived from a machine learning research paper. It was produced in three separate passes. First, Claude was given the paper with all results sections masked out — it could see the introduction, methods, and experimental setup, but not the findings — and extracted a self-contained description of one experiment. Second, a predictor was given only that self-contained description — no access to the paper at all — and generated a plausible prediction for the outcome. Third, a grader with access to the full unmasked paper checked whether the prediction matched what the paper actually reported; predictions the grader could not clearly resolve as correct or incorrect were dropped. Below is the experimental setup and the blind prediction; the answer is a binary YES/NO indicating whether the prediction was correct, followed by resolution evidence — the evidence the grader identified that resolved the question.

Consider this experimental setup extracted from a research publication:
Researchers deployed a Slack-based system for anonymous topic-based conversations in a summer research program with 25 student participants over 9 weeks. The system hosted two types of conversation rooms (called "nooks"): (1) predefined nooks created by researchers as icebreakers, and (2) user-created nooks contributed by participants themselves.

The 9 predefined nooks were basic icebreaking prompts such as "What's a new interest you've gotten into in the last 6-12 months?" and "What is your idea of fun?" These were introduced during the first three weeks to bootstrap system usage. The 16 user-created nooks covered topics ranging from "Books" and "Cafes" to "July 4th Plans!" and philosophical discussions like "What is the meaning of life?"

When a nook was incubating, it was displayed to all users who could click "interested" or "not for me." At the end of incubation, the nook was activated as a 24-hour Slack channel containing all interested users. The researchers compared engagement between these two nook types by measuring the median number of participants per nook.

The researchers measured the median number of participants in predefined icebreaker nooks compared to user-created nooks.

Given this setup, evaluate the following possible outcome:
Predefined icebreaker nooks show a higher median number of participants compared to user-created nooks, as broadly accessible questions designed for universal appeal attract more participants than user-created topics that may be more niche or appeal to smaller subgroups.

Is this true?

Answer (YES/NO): NO